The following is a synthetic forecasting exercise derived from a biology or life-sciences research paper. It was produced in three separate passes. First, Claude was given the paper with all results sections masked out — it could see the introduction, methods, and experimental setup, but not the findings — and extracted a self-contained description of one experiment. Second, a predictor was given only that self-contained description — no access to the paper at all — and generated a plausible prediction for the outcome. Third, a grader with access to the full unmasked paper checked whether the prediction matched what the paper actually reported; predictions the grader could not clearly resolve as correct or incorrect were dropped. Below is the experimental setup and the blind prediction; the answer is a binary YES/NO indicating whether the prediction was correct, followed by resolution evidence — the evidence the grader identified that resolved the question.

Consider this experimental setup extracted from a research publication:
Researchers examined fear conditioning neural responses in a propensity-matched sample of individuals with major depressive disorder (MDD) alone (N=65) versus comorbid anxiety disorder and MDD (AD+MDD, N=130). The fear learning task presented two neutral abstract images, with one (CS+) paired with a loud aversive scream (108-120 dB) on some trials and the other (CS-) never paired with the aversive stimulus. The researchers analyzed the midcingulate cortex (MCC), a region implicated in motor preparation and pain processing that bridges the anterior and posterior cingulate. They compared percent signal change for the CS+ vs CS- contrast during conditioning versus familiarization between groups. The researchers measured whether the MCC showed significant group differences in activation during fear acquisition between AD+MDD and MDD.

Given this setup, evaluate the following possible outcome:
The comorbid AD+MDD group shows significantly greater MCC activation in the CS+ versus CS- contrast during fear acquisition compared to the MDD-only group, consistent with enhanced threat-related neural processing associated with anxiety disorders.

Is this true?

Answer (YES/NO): YES